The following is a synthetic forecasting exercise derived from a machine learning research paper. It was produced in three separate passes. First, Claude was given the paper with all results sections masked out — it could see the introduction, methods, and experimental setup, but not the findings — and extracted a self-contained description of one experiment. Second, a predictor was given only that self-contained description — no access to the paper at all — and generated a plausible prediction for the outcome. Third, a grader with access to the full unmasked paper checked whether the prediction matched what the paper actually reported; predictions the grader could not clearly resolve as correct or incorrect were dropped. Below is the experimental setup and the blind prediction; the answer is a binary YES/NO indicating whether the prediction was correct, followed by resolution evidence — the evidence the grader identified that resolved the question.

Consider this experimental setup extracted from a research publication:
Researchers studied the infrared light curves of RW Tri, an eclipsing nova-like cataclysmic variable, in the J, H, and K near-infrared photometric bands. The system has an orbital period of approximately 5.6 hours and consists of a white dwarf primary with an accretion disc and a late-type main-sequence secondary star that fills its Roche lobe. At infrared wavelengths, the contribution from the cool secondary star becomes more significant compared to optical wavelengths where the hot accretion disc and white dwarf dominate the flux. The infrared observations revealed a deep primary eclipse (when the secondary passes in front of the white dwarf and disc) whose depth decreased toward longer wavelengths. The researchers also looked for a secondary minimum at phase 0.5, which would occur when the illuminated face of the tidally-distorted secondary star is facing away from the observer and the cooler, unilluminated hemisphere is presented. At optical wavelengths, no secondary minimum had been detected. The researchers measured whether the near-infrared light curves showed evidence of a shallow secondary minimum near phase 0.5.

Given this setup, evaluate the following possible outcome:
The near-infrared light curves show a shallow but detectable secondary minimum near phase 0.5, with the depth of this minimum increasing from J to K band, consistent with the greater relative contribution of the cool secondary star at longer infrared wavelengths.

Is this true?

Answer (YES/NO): NO